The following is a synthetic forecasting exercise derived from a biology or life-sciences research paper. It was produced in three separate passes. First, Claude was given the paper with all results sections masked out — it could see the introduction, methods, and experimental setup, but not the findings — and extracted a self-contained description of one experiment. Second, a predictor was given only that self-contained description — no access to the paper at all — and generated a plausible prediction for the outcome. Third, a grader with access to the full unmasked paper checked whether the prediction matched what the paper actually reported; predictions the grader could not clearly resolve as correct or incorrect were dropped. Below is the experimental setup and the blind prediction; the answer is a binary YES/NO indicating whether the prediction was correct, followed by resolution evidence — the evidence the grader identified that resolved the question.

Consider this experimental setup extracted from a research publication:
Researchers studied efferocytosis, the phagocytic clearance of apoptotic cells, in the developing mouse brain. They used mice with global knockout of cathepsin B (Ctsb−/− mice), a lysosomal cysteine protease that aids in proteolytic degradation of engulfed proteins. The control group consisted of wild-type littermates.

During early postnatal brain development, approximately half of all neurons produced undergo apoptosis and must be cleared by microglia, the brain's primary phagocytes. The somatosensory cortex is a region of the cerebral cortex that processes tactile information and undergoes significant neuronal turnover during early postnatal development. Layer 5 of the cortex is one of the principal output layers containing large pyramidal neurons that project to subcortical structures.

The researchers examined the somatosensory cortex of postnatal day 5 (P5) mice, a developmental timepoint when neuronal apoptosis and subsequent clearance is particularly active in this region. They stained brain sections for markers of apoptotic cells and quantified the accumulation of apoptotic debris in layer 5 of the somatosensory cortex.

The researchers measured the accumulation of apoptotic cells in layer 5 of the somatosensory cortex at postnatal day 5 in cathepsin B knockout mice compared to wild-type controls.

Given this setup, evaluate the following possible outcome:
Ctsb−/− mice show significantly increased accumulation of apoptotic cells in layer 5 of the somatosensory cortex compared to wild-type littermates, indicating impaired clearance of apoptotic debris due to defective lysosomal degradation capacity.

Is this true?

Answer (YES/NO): YES